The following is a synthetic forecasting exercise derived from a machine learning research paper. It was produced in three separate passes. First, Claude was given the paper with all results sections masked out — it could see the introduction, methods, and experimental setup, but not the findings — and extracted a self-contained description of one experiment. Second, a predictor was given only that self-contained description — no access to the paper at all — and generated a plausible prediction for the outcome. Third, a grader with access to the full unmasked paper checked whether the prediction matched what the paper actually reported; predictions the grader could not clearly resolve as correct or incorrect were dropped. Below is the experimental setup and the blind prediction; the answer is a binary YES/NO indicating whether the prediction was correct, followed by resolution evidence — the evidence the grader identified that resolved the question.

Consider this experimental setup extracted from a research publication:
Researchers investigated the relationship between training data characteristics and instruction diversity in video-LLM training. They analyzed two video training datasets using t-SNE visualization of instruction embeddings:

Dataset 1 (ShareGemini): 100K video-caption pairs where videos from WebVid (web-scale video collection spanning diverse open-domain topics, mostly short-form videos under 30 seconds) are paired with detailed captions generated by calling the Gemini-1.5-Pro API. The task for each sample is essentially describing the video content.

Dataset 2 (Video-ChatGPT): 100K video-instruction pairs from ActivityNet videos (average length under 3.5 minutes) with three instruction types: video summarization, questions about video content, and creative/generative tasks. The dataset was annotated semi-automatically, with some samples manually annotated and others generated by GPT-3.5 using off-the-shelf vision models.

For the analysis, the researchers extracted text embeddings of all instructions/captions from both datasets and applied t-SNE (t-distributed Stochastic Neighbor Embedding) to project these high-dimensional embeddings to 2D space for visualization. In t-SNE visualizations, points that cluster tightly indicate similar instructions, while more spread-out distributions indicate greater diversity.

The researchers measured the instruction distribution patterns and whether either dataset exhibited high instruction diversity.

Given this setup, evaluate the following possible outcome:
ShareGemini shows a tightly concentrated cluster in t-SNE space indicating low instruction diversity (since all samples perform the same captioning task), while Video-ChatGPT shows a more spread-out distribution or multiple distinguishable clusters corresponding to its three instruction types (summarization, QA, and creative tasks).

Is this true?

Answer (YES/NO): NO